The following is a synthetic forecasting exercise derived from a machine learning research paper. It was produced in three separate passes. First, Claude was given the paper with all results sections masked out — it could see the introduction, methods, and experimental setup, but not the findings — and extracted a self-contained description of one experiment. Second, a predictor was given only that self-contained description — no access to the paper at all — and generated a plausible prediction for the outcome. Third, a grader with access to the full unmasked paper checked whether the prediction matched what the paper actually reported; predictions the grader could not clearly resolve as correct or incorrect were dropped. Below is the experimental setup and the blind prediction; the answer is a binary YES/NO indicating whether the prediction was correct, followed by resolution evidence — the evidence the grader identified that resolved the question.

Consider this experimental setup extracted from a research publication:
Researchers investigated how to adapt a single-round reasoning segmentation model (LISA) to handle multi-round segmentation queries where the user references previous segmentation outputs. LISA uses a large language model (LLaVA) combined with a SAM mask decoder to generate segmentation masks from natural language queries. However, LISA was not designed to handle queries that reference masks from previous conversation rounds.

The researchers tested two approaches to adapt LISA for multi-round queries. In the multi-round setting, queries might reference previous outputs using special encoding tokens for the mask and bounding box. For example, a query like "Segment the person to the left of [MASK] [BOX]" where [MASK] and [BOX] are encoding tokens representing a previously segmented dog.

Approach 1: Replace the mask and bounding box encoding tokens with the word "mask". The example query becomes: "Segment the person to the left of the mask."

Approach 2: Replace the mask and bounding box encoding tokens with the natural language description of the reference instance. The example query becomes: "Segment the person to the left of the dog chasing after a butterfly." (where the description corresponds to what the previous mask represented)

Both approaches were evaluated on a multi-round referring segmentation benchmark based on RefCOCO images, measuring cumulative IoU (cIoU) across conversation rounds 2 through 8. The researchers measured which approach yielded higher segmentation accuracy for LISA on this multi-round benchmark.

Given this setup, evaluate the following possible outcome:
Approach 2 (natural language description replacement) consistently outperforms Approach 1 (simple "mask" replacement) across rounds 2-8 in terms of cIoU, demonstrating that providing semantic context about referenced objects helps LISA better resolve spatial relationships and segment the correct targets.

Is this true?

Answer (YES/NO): NO